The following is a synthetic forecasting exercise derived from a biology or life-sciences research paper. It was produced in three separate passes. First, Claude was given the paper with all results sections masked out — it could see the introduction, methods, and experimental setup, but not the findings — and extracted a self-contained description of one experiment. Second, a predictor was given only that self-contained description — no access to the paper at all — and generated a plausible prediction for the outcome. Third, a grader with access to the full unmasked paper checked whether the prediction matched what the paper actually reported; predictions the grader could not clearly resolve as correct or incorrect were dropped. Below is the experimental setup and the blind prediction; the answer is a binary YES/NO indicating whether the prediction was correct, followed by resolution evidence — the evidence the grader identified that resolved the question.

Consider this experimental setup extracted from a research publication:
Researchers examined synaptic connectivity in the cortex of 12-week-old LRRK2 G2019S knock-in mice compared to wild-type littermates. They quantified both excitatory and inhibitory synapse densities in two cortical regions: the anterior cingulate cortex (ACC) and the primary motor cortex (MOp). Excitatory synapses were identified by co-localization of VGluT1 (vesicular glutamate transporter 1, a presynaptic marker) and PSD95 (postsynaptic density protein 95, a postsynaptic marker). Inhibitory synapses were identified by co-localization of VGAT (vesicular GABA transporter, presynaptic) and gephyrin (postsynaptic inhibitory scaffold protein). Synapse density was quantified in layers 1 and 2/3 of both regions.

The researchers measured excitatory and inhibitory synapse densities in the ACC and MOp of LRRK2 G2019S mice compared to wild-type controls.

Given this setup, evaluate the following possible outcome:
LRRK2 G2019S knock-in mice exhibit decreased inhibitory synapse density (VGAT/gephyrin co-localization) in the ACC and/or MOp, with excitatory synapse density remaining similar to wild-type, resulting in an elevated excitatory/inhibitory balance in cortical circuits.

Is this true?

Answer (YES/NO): NO